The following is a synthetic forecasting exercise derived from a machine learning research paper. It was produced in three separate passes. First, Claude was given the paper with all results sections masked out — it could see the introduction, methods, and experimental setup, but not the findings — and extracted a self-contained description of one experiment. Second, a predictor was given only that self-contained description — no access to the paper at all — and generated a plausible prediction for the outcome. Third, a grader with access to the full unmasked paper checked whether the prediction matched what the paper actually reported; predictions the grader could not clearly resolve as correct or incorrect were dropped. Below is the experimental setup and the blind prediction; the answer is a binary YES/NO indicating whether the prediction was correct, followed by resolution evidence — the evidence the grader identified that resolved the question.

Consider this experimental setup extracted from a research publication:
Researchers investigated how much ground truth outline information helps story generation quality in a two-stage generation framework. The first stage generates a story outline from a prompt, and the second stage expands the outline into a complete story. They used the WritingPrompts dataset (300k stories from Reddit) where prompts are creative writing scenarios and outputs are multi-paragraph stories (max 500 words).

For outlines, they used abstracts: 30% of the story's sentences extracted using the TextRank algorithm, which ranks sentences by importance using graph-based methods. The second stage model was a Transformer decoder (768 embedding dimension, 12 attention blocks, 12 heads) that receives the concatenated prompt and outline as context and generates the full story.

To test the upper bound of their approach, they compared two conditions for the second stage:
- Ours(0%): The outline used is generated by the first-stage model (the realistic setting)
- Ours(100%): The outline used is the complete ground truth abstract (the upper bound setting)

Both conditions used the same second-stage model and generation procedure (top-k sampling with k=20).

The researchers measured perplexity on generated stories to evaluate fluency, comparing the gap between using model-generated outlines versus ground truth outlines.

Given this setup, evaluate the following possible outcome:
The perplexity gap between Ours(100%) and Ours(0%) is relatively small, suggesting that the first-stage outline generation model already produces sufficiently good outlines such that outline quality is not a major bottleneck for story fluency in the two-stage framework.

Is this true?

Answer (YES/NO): NO